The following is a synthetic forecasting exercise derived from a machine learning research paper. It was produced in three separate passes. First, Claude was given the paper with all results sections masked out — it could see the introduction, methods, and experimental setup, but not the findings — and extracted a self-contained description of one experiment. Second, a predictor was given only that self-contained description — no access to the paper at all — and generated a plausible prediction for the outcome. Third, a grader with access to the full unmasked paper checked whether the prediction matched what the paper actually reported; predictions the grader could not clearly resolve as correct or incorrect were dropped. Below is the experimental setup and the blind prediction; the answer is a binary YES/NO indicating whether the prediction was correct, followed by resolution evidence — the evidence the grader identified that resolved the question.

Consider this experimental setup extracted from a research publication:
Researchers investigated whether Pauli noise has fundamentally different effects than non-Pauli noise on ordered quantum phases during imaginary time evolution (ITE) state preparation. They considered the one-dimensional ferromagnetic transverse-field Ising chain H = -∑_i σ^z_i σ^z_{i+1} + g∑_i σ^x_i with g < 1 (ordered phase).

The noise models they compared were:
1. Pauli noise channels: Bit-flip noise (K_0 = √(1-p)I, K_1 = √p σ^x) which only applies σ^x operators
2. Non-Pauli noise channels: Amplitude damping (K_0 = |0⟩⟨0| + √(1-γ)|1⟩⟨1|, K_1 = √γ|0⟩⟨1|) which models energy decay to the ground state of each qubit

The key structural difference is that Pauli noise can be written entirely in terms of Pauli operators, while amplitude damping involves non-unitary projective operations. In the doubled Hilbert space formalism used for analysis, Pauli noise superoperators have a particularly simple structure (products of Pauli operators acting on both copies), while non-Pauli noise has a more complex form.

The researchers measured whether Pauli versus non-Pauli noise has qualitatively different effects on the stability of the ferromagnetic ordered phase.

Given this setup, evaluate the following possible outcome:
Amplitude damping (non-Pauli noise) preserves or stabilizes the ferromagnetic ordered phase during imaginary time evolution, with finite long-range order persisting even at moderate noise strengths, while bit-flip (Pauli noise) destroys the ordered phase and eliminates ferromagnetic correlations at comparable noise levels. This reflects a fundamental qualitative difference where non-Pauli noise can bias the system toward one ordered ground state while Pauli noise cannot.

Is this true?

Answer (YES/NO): NO